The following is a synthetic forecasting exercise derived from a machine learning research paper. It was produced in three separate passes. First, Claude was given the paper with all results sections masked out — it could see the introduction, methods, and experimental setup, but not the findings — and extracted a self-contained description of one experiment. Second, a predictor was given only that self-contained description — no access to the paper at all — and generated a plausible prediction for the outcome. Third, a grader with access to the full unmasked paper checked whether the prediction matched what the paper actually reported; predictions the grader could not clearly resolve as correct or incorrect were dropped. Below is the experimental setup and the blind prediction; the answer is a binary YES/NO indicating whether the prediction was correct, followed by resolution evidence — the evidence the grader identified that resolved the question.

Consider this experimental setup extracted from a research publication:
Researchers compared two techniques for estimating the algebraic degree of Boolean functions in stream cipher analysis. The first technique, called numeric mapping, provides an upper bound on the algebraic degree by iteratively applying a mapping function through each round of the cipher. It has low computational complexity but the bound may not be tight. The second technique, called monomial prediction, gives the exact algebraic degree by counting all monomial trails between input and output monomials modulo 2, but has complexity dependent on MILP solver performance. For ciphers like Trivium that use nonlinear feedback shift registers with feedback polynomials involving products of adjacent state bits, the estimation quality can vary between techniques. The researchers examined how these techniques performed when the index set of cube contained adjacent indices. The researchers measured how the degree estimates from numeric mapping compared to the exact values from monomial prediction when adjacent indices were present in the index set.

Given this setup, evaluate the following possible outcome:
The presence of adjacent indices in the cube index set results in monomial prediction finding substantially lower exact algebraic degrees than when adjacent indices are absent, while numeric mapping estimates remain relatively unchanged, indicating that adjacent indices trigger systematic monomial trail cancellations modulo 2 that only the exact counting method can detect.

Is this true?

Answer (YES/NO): NO